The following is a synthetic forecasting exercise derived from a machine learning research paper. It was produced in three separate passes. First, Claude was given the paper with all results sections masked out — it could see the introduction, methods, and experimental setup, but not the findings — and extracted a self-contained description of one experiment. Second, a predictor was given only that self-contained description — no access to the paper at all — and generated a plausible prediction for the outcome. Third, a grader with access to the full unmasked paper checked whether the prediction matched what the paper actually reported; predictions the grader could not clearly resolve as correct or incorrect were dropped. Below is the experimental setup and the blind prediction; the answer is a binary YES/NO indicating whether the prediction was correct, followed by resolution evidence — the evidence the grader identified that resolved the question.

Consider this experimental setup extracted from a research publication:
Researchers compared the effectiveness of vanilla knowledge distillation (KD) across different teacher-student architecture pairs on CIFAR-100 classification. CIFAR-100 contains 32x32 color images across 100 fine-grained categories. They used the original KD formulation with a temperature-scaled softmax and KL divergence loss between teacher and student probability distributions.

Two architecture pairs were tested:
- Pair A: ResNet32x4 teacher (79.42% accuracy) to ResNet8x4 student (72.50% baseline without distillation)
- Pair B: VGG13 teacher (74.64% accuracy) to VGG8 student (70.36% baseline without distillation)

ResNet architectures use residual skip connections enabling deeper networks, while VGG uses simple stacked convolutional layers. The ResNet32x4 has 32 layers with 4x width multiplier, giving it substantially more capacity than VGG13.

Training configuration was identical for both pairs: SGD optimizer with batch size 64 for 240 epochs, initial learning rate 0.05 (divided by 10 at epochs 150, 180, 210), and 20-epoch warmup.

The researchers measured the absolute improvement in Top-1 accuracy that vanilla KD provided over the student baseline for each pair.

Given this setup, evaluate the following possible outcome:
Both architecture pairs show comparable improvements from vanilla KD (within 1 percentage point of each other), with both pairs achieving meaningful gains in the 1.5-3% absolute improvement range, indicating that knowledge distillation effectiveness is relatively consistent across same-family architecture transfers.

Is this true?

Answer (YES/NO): NO